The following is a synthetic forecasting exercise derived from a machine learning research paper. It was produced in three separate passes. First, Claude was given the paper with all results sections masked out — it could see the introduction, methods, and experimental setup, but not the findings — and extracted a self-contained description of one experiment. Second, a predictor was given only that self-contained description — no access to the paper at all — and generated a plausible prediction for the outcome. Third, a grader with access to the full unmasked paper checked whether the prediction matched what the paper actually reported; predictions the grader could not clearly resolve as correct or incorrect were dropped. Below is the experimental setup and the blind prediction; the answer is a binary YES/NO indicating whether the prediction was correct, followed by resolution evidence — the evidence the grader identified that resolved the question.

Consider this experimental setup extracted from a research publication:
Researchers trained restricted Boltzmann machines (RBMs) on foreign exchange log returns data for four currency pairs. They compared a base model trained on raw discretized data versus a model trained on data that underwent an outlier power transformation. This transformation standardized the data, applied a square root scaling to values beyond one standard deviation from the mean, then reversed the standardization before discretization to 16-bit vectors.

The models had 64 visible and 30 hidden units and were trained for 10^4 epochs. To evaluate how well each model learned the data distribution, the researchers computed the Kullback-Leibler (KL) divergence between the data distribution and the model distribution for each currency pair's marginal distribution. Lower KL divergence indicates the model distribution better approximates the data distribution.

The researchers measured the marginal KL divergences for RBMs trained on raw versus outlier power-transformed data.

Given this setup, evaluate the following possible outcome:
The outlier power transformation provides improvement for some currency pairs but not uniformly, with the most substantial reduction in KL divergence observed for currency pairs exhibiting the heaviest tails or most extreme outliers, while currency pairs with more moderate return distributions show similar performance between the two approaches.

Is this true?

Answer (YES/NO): NO